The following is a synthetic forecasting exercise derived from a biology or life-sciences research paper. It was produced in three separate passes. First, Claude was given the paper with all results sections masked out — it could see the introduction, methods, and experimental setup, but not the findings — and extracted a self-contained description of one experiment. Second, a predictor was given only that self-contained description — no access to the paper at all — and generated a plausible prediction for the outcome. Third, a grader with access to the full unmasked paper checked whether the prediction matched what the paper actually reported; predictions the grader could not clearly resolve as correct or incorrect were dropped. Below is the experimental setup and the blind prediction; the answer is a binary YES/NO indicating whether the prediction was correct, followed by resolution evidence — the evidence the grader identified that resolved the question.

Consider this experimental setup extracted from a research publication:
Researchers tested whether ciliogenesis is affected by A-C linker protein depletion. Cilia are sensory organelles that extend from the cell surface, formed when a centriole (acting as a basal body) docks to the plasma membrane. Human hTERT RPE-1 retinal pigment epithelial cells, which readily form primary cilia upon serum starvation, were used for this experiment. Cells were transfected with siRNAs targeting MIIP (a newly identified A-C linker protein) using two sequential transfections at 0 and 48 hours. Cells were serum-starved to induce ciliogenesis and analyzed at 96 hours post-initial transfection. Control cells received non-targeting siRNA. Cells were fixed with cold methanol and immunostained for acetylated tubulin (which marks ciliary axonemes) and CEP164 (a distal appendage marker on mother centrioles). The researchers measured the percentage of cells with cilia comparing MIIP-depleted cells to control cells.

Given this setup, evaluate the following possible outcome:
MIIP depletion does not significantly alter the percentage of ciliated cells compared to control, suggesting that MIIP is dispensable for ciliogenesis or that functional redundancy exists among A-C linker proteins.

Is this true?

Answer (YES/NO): YES